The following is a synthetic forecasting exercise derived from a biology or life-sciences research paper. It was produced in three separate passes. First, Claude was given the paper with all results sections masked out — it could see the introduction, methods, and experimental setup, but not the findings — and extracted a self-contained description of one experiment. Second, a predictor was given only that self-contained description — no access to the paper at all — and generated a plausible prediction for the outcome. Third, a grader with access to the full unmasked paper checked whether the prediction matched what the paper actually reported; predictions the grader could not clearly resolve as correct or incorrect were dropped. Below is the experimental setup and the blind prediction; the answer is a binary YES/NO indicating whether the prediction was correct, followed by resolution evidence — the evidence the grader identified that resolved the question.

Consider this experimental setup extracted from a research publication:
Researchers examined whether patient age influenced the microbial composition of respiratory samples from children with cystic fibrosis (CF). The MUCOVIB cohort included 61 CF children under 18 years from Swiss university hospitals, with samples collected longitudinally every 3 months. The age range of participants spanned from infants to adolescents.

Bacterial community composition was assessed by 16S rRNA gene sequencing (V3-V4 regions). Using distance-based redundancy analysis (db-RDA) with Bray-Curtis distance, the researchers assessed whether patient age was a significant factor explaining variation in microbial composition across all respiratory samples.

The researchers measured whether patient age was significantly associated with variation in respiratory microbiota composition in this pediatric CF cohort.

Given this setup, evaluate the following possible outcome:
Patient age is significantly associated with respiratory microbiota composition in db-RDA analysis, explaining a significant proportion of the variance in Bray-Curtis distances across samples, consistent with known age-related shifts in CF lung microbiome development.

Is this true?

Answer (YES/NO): NO